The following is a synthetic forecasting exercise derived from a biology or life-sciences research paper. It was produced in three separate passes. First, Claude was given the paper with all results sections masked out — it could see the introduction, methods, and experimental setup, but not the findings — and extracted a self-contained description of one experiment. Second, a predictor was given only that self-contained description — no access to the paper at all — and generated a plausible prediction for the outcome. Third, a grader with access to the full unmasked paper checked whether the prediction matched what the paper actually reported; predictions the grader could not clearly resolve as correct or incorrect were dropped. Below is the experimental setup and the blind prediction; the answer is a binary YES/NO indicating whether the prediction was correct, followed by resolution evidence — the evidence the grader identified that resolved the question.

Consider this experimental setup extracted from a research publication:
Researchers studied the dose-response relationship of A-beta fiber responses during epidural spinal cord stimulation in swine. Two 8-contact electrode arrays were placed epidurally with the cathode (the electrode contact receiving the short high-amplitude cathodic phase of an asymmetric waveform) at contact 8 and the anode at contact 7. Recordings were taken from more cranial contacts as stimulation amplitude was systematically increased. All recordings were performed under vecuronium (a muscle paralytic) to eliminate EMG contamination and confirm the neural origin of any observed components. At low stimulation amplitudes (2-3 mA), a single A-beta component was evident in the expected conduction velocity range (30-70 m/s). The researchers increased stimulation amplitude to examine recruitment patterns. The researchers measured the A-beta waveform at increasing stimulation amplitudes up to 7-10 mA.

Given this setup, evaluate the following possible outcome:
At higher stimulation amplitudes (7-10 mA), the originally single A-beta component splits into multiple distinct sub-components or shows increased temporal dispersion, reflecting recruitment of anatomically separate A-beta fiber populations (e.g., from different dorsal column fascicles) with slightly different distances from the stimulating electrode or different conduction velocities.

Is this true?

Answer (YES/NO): NO